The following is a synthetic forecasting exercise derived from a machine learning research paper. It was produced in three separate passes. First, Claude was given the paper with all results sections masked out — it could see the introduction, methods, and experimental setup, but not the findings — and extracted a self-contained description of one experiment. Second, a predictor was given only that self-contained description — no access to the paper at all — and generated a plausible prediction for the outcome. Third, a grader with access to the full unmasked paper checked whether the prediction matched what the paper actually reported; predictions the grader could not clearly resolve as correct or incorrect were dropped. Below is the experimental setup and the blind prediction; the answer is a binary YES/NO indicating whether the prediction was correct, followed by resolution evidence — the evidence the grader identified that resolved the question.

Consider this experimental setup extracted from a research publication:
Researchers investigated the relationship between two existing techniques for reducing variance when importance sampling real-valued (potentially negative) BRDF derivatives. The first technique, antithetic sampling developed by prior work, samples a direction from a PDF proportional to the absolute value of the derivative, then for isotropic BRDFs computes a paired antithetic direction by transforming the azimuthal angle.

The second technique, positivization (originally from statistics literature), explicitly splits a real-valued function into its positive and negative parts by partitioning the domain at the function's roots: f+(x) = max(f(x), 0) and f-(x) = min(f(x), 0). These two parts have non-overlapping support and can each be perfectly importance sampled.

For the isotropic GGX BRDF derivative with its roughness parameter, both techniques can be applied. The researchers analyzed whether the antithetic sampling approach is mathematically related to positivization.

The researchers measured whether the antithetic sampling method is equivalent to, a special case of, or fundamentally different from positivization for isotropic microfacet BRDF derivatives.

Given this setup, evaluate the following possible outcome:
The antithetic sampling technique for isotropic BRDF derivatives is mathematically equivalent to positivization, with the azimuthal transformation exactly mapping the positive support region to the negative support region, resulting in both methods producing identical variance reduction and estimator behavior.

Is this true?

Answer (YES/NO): NO